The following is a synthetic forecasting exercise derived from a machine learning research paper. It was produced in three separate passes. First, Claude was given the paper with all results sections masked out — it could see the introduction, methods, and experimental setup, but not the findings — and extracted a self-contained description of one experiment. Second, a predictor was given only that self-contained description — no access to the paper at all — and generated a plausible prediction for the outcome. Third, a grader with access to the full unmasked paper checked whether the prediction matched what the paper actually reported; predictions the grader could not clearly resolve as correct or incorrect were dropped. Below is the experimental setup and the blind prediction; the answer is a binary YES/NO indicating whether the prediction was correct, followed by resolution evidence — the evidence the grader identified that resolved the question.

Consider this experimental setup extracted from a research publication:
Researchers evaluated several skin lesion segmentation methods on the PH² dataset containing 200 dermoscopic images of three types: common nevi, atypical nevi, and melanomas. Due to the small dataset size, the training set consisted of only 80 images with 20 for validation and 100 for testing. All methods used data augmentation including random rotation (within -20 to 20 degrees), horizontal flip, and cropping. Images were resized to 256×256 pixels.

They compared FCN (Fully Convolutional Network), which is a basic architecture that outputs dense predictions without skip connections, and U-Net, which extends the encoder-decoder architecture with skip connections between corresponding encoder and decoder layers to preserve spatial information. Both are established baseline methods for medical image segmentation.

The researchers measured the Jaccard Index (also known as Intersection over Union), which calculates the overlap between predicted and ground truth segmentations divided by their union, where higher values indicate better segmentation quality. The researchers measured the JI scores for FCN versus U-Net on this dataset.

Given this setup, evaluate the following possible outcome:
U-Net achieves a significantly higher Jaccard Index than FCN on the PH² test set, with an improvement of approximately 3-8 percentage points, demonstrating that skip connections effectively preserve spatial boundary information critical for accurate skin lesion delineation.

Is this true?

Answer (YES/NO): NO